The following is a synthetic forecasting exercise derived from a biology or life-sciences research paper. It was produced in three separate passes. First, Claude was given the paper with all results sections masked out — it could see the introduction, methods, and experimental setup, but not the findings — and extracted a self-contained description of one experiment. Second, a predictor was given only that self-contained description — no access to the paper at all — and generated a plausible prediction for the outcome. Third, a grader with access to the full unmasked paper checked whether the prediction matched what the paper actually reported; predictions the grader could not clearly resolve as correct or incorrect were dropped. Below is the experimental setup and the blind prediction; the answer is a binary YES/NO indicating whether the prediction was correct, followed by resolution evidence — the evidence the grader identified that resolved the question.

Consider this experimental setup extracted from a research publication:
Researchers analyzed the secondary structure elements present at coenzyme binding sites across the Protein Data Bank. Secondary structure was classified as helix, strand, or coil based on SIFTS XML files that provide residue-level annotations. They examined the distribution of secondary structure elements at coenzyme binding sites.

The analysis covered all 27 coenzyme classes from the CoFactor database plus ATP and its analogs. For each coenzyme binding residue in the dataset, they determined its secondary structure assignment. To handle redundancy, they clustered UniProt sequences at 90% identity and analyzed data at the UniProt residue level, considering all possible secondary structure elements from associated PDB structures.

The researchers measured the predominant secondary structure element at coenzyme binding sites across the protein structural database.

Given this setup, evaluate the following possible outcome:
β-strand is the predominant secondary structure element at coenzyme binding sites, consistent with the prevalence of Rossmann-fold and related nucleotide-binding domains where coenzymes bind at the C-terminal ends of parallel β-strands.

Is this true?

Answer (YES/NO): NO